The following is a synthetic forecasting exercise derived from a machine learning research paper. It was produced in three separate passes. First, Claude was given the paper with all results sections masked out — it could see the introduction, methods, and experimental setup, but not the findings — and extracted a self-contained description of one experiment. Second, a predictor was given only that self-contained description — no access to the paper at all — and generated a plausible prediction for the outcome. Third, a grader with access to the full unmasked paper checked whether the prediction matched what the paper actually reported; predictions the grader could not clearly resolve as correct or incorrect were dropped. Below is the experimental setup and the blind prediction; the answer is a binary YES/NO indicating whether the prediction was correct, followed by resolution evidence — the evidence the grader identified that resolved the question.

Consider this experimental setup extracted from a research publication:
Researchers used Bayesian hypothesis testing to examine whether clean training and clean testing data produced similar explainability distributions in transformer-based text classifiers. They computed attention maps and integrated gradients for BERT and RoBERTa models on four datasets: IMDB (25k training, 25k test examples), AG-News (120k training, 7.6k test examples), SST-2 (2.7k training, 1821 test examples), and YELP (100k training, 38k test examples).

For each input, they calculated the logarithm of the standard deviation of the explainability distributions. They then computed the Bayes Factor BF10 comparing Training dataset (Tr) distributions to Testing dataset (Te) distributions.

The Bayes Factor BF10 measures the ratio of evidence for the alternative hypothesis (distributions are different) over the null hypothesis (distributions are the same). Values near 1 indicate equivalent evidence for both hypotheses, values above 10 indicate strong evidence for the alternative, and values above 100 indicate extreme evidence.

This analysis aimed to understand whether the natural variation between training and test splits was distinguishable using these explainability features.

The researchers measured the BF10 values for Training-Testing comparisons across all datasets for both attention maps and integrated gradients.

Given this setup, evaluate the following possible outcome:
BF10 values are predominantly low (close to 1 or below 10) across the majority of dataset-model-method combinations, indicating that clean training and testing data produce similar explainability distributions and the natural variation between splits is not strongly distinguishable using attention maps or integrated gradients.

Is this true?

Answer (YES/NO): NO